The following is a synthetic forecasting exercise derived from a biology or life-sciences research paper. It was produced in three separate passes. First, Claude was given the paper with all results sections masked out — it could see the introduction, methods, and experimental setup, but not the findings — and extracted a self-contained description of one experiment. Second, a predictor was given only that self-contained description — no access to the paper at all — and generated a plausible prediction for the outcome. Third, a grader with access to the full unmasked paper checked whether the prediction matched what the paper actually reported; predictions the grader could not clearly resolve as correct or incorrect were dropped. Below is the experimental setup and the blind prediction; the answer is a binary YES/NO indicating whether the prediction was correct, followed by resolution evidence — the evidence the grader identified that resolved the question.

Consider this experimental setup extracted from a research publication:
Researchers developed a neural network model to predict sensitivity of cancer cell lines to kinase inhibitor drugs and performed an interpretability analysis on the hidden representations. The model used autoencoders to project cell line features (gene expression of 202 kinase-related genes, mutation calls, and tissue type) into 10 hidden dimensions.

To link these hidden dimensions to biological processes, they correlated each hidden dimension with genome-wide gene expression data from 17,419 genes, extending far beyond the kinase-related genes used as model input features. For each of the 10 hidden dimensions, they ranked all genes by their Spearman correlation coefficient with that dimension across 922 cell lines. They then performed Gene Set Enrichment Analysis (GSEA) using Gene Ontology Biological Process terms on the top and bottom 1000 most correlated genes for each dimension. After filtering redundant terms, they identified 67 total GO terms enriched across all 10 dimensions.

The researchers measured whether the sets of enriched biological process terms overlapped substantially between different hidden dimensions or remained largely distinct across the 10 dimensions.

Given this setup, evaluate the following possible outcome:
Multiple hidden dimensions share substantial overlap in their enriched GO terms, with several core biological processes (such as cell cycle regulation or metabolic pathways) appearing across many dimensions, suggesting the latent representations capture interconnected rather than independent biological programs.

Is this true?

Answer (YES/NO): NO